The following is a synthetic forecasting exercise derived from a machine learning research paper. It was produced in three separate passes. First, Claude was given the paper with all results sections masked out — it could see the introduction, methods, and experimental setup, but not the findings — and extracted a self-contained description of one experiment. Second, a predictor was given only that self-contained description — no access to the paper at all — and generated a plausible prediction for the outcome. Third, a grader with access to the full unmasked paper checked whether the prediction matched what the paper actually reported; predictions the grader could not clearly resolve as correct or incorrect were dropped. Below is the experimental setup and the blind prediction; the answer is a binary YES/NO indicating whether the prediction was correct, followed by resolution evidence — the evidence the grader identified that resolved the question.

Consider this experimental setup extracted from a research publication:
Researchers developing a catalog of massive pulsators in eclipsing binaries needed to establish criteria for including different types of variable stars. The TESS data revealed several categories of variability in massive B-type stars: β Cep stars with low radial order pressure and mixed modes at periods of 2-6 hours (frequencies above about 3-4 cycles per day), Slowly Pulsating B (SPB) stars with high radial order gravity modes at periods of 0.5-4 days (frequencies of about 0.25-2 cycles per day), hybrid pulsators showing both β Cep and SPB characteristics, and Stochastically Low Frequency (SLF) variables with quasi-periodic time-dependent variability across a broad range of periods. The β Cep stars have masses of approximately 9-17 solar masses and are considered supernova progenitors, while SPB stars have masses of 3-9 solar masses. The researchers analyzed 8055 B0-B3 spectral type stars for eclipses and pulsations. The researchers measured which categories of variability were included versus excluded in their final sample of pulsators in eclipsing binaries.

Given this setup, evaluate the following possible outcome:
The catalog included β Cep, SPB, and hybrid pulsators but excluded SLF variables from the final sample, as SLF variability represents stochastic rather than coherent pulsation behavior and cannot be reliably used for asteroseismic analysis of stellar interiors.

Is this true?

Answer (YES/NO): NO